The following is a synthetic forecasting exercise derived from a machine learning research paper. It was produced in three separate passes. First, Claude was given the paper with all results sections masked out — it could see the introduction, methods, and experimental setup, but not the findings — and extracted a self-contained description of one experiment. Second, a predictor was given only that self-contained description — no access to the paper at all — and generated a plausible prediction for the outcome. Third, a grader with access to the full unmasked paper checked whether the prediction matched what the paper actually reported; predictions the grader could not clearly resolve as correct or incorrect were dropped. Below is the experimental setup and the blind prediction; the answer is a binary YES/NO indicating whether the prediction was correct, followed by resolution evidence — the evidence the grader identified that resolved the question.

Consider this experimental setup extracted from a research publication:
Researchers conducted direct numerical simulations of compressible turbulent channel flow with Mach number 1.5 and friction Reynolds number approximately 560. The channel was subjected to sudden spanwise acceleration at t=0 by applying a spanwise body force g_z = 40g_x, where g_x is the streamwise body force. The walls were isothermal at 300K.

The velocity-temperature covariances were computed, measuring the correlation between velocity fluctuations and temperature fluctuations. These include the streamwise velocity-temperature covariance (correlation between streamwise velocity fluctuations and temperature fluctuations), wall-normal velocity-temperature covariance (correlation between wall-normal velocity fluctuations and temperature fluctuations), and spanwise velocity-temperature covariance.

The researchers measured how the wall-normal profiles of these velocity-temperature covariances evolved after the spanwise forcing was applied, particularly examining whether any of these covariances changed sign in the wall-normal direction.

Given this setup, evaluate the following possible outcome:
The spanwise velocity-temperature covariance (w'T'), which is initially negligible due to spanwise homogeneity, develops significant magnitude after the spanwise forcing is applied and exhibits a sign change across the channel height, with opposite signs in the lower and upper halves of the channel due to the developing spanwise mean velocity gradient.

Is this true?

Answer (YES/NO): NO